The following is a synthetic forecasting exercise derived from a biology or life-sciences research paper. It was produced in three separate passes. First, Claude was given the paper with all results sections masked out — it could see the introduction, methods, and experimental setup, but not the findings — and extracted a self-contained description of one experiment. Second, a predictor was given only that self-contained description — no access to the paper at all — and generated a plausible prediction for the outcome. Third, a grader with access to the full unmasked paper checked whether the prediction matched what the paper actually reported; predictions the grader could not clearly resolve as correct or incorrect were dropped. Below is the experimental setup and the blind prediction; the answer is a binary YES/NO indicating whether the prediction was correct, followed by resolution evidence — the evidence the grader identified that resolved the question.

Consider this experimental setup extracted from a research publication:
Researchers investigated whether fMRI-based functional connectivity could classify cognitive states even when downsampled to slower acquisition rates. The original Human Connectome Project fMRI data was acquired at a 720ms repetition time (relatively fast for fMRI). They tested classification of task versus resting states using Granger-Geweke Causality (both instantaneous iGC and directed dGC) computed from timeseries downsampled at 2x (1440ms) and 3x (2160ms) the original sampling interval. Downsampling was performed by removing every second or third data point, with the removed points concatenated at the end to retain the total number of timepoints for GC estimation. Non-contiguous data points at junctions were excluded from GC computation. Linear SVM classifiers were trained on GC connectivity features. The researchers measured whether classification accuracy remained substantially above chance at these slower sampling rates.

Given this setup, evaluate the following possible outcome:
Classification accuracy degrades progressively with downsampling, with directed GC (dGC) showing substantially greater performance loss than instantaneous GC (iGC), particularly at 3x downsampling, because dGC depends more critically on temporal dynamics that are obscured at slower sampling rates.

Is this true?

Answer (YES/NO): NO